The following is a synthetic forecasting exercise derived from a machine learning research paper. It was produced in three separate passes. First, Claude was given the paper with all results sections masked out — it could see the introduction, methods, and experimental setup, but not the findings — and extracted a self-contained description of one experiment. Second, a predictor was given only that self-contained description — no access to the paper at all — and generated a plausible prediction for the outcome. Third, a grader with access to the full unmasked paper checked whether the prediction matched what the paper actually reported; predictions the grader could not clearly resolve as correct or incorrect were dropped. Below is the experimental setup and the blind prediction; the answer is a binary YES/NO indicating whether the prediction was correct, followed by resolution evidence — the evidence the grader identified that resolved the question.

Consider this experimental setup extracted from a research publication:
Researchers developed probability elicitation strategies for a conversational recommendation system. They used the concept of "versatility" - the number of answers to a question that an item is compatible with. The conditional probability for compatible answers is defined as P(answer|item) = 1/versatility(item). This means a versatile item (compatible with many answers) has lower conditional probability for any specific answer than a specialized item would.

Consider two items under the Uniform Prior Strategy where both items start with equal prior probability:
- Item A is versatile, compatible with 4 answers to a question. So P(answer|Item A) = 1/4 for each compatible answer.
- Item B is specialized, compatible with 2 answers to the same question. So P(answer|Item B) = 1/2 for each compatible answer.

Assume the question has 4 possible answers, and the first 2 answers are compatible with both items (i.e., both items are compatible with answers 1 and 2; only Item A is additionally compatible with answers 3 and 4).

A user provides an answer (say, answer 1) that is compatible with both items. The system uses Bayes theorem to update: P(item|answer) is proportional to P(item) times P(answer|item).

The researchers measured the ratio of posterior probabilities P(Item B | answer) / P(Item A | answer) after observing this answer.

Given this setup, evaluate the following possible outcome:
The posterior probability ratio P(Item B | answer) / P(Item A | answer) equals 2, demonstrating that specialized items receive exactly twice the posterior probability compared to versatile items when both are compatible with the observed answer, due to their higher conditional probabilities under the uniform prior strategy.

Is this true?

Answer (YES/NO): YES